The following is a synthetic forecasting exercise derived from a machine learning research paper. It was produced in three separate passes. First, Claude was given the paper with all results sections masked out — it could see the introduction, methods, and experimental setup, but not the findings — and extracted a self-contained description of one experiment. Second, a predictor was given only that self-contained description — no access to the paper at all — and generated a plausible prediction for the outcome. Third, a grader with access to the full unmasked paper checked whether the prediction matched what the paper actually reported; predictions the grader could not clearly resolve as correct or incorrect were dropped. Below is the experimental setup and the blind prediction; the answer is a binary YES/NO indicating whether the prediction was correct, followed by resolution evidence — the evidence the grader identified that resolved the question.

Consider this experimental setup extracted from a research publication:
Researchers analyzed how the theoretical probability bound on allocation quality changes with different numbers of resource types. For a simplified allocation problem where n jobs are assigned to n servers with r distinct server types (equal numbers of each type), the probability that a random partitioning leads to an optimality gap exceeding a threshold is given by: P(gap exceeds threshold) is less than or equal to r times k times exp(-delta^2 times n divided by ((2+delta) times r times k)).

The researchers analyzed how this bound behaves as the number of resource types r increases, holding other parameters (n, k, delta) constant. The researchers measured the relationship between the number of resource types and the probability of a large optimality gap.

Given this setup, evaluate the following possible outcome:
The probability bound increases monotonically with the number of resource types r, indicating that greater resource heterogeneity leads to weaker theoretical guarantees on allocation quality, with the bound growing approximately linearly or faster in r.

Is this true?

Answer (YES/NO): YES